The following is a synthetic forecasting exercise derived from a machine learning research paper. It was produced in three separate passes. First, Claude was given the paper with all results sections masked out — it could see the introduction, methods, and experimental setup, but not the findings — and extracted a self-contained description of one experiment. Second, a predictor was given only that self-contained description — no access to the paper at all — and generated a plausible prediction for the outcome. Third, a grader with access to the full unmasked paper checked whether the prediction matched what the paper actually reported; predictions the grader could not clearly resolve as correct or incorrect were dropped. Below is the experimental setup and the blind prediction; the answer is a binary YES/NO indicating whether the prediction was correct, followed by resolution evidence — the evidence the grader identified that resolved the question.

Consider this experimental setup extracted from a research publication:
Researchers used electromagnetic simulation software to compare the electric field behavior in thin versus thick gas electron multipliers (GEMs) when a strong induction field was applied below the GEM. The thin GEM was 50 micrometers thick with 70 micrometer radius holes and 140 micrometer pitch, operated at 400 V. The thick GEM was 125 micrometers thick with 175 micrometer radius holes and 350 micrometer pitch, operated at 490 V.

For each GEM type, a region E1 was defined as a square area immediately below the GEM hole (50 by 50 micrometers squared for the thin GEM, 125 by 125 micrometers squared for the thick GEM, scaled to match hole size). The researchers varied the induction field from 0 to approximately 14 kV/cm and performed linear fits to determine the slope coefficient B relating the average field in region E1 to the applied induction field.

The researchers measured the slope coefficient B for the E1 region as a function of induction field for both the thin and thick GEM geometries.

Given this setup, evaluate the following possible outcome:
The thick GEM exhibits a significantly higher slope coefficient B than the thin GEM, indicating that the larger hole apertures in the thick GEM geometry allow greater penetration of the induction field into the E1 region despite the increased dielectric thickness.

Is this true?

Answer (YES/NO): YES